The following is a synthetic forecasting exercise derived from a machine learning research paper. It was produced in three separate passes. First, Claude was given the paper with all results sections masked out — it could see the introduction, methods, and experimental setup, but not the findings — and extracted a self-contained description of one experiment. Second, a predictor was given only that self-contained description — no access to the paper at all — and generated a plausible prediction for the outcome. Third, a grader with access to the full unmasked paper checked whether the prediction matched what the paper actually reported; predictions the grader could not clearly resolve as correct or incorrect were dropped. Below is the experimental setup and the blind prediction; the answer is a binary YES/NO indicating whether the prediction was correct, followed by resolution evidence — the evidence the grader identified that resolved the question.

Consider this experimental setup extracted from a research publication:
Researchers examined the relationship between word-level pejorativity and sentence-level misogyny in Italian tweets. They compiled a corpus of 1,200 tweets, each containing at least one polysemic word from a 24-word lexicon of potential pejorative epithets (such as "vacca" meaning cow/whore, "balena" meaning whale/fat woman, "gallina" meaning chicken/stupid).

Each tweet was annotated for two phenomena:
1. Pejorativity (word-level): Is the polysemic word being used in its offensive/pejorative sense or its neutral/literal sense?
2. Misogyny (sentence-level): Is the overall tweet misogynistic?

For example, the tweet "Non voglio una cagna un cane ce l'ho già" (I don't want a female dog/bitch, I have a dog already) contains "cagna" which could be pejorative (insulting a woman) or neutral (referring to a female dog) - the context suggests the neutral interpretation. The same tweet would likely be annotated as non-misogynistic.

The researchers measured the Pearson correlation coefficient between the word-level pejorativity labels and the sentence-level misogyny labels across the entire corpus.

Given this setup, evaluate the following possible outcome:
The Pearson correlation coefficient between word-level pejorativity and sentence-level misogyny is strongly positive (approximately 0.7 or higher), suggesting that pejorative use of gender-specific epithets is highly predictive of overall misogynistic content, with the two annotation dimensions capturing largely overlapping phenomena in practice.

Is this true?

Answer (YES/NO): YES